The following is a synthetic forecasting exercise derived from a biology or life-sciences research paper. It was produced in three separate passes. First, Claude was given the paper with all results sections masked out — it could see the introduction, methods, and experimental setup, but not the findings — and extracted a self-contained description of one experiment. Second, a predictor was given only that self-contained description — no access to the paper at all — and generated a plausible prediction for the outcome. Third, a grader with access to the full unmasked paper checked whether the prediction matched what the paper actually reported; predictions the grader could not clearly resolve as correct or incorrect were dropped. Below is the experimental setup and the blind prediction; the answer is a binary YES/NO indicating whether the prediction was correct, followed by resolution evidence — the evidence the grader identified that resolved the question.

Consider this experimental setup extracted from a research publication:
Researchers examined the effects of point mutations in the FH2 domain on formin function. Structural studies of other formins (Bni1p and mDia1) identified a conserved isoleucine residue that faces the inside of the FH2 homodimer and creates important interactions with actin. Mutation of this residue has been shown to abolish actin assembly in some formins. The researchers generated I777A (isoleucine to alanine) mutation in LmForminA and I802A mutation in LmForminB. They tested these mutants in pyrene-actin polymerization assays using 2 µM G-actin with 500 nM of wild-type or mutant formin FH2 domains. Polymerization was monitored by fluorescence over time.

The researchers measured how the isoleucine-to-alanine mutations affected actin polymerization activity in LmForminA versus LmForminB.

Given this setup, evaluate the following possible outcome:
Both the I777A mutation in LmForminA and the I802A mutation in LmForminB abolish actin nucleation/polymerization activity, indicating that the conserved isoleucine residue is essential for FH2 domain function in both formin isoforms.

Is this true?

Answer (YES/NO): NO